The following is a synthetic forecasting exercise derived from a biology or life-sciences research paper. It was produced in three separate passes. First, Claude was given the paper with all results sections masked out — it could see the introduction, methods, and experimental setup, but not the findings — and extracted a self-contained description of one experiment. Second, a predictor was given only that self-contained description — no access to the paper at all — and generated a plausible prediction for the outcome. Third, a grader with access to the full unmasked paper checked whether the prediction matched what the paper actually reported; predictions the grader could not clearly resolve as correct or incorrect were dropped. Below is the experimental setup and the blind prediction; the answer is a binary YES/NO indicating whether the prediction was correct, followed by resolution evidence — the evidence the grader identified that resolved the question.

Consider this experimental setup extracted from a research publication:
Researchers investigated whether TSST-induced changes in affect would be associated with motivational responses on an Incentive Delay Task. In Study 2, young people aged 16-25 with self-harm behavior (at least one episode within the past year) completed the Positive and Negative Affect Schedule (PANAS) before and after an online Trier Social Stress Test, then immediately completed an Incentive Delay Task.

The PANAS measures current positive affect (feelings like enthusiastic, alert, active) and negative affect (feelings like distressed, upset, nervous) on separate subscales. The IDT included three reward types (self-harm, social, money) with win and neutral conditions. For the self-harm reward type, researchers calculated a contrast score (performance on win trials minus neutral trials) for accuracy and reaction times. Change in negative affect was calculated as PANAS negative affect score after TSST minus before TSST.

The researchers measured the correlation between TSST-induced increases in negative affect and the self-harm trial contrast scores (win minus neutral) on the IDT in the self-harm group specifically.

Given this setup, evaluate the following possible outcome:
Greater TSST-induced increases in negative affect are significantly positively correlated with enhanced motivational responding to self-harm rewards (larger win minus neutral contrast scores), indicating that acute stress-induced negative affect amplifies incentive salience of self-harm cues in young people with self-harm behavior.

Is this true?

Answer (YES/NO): NO